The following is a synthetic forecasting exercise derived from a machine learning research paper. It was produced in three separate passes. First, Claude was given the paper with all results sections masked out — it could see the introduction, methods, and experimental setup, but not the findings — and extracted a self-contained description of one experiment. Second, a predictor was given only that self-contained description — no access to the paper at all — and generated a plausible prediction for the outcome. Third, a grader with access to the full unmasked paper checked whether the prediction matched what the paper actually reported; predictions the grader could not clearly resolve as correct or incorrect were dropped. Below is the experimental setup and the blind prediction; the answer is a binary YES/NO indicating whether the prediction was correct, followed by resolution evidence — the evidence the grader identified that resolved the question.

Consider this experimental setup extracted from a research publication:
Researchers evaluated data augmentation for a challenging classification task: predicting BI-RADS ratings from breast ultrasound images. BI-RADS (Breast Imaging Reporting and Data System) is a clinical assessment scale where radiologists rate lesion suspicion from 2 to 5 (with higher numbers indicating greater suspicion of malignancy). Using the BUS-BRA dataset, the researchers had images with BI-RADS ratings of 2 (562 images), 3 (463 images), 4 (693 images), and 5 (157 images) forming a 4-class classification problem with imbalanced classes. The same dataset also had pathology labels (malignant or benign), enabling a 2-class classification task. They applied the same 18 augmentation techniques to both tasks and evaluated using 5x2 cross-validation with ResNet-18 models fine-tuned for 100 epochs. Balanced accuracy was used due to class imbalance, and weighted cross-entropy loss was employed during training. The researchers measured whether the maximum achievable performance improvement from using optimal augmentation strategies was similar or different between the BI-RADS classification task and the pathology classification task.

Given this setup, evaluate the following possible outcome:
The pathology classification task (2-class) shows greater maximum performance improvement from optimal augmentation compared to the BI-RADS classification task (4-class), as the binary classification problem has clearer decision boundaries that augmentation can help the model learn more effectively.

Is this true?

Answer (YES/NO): NO